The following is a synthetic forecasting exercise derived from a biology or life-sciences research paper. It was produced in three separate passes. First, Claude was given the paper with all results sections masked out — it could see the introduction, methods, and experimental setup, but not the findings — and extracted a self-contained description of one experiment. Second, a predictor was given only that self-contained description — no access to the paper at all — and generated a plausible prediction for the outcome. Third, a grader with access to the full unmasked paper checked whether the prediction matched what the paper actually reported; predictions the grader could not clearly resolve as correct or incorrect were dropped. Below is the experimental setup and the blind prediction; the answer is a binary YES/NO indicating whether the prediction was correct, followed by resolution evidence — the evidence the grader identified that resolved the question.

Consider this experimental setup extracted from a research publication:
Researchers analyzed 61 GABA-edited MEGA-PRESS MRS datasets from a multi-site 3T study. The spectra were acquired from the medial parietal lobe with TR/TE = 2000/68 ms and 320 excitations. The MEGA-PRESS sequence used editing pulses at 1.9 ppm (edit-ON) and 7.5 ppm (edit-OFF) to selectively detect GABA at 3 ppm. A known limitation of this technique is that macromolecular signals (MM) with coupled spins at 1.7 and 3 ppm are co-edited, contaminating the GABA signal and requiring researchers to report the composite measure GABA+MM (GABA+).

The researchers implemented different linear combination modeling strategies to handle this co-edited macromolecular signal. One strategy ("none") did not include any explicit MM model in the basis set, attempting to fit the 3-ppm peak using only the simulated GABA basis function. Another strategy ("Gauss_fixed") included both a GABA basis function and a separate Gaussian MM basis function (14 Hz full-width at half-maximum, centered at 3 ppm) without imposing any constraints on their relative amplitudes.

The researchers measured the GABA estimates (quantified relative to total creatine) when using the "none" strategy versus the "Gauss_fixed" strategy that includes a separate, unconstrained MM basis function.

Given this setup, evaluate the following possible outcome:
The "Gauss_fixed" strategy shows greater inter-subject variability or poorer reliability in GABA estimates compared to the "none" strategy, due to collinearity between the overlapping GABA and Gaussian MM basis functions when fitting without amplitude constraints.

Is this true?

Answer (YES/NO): NO